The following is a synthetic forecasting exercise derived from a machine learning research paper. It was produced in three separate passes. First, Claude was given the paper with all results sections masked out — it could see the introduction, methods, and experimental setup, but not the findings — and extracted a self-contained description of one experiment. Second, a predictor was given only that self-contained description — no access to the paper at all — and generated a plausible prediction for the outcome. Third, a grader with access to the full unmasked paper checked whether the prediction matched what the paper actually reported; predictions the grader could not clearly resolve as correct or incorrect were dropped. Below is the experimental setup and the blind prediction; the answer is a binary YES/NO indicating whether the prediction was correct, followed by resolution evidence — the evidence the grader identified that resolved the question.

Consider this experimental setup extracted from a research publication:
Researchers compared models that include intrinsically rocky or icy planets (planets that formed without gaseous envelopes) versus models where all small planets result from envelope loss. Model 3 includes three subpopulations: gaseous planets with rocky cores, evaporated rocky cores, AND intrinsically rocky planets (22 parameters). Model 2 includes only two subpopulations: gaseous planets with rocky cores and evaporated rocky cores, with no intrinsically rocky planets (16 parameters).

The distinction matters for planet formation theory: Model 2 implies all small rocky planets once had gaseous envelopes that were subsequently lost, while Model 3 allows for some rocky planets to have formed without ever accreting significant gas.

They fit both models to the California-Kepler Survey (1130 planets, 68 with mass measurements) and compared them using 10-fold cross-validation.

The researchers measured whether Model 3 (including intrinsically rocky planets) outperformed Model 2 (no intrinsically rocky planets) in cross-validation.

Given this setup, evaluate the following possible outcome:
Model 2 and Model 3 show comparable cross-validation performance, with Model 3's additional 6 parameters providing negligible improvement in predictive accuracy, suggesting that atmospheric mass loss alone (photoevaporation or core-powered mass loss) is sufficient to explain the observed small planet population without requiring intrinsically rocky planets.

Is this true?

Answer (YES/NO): NO